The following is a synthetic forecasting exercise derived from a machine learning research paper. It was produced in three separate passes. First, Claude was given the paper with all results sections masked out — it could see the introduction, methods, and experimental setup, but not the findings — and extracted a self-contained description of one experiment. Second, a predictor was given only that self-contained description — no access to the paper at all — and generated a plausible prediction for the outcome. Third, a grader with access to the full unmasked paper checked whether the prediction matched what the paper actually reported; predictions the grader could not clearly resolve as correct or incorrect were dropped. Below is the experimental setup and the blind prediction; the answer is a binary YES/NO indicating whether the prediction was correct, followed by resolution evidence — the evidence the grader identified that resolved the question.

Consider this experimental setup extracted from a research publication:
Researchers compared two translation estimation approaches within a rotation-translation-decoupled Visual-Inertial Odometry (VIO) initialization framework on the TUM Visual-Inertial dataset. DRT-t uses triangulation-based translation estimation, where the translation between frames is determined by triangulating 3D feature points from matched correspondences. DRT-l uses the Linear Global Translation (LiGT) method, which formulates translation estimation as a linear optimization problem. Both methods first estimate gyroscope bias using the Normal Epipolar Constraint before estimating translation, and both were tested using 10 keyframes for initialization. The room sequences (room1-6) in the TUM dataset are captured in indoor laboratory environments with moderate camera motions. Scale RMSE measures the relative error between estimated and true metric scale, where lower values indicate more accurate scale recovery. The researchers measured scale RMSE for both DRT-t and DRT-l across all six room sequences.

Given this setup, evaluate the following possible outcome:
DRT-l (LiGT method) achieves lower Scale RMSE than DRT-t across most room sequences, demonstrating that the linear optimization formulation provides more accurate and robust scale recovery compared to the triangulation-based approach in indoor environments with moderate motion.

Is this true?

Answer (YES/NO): NO